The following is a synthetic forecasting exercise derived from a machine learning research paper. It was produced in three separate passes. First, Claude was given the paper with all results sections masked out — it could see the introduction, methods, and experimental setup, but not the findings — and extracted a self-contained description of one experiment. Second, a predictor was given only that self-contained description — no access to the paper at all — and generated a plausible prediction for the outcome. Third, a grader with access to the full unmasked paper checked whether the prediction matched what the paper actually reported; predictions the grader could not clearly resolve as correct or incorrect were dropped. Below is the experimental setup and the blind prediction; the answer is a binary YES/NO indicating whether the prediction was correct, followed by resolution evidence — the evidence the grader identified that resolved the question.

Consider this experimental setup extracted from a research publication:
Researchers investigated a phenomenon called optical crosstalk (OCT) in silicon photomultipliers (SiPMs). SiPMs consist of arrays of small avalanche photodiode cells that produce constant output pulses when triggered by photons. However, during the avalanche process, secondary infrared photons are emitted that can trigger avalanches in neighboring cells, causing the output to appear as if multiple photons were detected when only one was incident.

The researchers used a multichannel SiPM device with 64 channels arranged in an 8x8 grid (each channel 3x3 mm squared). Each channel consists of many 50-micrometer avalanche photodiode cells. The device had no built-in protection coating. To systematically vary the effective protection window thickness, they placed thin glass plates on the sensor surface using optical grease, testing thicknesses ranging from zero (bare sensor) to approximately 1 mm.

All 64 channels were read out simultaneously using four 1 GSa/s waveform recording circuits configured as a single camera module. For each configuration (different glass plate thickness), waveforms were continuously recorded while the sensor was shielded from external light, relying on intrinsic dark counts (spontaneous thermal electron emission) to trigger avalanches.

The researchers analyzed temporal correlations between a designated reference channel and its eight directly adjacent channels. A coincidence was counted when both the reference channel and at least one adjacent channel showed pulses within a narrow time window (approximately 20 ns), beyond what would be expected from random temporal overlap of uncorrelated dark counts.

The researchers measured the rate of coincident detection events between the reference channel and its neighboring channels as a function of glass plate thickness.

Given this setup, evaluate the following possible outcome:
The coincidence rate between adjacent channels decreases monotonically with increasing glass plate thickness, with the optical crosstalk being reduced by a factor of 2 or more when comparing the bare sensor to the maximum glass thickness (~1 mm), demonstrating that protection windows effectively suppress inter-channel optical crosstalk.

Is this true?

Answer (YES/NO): NO